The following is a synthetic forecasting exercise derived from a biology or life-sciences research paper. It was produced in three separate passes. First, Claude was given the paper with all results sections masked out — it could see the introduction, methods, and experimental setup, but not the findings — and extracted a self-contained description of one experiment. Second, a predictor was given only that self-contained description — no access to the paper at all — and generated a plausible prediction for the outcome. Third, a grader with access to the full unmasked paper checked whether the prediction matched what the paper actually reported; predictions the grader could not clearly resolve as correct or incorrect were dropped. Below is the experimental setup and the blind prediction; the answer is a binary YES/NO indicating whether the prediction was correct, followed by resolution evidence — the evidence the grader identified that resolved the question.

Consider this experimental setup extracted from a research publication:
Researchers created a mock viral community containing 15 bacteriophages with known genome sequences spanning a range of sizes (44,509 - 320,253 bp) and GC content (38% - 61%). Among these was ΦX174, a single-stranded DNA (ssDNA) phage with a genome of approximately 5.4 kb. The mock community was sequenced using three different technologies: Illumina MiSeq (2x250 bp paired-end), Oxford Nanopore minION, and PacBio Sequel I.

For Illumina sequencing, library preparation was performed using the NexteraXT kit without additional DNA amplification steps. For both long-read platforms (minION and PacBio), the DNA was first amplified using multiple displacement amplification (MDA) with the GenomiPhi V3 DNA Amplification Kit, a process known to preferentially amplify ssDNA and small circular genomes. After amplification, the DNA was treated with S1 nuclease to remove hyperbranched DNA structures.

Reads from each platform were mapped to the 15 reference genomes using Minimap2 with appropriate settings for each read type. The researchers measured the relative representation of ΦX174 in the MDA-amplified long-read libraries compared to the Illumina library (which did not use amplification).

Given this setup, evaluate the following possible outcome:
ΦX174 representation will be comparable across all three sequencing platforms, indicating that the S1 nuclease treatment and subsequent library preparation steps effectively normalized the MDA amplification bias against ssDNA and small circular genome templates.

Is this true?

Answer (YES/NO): NO